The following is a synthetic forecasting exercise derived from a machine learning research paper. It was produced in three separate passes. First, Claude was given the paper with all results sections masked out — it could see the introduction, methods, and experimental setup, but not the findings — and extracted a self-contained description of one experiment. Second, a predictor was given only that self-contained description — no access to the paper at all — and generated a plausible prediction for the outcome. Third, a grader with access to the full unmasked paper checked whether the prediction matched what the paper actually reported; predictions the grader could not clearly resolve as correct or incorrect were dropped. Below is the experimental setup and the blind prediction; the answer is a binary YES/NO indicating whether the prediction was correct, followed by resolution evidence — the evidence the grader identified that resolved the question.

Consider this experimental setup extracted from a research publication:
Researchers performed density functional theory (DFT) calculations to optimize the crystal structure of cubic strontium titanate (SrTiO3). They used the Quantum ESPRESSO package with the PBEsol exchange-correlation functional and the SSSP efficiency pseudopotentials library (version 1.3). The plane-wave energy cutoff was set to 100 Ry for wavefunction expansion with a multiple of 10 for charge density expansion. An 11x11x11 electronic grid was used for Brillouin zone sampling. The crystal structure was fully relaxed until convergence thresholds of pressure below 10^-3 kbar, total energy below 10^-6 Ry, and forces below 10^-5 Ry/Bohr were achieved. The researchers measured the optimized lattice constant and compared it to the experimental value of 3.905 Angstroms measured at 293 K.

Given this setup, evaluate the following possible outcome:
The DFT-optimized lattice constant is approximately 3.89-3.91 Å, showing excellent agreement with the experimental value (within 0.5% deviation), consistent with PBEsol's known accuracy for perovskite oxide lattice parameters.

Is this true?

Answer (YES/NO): YES